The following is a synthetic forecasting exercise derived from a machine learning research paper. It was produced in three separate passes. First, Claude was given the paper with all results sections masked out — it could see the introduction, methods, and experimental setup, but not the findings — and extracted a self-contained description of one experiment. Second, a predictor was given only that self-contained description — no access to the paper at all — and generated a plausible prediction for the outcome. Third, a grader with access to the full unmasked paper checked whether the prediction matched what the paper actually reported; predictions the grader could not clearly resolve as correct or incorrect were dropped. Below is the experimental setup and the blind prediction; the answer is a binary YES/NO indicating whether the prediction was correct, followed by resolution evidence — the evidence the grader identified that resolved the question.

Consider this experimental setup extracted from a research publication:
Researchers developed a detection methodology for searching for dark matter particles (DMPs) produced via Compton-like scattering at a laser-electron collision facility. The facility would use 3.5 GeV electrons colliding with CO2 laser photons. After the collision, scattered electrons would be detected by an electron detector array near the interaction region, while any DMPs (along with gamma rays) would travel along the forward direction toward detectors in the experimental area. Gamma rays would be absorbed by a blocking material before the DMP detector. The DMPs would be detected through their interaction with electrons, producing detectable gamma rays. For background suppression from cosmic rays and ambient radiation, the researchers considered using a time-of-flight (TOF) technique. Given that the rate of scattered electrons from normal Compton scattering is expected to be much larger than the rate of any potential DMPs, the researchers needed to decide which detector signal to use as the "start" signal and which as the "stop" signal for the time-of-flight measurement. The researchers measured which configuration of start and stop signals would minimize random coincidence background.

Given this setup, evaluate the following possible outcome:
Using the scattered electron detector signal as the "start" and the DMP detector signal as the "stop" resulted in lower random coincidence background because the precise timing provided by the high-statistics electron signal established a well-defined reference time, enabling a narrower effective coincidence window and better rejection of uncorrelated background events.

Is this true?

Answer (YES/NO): NO